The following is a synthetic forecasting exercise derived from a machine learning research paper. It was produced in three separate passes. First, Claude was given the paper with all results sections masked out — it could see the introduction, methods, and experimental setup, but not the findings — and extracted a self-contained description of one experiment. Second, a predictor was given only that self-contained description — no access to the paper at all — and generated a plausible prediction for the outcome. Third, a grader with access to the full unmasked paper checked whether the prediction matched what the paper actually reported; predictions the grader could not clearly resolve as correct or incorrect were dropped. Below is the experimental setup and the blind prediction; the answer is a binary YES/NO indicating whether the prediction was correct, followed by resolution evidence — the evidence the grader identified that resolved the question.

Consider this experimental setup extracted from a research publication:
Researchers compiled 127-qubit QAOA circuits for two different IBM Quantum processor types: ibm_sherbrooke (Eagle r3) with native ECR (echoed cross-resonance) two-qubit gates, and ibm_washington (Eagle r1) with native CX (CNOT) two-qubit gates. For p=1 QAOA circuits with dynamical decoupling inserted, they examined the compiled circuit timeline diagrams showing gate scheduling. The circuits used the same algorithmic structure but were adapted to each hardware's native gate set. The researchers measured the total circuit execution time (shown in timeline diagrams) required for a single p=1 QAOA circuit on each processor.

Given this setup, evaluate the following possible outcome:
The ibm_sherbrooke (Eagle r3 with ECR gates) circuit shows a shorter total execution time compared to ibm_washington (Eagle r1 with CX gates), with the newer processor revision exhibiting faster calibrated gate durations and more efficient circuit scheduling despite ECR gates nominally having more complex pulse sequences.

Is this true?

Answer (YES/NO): YES